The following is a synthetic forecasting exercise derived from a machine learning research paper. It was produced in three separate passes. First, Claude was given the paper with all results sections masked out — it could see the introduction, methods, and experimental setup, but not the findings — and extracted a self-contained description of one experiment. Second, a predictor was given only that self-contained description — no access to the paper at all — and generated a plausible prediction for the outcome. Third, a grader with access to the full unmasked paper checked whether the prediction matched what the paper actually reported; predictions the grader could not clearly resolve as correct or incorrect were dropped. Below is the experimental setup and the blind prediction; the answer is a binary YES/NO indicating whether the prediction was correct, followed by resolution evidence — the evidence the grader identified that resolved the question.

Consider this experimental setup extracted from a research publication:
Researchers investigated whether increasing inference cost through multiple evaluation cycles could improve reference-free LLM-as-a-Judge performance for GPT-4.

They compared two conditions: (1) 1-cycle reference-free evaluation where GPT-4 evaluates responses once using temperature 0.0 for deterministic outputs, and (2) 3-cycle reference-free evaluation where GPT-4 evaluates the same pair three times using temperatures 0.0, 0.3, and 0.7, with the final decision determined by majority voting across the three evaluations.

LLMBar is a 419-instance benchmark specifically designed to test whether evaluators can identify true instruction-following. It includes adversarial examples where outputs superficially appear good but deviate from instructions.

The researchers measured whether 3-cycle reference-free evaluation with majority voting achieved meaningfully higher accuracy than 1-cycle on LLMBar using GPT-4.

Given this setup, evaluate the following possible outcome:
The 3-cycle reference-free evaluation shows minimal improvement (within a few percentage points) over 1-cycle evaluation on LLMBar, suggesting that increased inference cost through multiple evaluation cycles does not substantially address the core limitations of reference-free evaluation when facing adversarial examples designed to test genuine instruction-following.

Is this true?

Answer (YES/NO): YES